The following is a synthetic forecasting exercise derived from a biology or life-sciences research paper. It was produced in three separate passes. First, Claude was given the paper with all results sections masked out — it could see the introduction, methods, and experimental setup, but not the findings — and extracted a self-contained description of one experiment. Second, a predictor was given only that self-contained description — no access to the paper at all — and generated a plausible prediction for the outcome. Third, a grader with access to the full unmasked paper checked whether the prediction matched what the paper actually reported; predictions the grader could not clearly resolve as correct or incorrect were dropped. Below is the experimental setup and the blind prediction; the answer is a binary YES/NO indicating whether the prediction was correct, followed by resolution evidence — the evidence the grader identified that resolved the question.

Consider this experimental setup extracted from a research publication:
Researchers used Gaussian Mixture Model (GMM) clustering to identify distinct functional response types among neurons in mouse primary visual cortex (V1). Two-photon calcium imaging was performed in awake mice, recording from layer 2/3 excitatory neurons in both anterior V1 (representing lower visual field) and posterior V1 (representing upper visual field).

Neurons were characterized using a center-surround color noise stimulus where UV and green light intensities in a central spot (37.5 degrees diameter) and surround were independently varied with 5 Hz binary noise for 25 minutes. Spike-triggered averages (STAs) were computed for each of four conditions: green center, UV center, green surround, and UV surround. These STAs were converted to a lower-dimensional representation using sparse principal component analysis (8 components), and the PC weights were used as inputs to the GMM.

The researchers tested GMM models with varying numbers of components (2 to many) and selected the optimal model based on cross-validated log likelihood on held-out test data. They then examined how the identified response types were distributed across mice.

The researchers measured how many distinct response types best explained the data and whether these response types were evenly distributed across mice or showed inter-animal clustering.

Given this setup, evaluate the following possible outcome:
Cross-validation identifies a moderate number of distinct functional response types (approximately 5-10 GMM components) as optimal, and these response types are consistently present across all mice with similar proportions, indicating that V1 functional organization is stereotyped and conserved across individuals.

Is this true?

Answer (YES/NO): NO